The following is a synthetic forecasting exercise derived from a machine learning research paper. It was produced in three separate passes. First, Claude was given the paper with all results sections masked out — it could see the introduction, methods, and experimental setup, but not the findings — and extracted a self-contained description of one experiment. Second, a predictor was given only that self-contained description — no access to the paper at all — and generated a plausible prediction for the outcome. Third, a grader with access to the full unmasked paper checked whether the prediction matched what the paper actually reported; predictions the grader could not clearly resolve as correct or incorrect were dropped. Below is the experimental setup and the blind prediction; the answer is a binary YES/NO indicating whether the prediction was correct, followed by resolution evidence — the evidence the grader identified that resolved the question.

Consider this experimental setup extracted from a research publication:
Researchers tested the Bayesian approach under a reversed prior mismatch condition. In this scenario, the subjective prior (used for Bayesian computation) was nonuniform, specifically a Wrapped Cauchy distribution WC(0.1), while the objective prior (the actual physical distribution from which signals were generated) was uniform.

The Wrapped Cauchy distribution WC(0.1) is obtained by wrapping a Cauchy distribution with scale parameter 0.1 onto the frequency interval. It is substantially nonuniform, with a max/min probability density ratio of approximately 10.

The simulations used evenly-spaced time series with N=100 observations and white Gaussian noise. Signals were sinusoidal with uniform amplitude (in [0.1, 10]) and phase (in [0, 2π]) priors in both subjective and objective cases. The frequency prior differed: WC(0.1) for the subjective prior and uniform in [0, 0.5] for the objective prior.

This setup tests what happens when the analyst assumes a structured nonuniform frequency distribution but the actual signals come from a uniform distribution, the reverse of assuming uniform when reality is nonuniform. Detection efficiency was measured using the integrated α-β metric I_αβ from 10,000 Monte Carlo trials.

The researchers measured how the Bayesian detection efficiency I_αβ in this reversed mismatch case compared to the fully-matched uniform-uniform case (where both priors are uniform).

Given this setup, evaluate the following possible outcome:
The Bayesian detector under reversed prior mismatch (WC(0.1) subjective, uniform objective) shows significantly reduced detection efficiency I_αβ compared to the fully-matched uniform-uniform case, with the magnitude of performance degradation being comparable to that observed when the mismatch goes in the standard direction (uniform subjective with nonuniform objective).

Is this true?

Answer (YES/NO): NO